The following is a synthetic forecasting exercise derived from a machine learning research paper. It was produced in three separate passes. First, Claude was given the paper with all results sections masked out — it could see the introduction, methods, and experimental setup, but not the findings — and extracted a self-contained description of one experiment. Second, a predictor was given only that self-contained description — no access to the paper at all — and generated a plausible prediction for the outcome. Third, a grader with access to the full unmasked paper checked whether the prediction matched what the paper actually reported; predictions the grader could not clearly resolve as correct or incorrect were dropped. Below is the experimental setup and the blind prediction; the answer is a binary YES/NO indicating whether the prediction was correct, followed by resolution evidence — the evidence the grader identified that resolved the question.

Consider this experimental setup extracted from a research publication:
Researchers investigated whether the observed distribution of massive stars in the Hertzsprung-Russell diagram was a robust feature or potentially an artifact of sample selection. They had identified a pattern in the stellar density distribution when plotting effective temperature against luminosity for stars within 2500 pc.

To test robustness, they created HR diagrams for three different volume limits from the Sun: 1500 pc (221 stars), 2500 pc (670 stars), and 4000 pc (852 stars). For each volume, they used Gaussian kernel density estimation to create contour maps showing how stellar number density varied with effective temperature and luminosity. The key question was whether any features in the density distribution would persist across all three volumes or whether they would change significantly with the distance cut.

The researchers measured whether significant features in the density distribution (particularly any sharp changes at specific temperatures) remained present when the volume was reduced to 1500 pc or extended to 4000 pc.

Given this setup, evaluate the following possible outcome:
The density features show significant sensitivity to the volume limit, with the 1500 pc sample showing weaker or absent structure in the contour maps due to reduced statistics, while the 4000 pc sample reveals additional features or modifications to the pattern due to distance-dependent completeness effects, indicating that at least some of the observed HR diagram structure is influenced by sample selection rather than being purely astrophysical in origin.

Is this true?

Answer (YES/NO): NO